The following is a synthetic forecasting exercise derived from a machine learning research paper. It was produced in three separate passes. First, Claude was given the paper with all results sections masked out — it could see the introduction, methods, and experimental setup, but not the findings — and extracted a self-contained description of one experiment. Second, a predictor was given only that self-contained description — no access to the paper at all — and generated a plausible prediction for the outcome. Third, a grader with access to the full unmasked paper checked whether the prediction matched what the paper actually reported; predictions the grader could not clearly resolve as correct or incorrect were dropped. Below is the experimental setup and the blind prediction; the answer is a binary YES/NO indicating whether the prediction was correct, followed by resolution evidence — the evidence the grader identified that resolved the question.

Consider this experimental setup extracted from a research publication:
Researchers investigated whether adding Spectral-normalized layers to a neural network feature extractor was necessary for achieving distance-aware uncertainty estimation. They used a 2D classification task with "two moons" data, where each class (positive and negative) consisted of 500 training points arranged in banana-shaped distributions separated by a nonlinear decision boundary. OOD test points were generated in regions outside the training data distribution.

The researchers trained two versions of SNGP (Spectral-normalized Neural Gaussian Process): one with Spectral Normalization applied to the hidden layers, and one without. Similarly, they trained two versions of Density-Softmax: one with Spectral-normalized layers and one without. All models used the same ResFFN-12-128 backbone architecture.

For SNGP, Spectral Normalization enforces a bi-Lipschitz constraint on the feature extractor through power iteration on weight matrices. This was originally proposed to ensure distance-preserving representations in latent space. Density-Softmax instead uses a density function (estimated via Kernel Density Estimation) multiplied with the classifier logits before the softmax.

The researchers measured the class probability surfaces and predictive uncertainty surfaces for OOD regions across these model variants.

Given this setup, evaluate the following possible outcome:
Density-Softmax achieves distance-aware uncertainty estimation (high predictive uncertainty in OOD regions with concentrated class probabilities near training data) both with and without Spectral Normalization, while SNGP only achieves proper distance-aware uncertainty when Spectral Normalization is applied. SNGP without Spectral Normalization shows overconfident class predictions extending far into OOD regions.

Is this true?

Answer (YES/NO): NO